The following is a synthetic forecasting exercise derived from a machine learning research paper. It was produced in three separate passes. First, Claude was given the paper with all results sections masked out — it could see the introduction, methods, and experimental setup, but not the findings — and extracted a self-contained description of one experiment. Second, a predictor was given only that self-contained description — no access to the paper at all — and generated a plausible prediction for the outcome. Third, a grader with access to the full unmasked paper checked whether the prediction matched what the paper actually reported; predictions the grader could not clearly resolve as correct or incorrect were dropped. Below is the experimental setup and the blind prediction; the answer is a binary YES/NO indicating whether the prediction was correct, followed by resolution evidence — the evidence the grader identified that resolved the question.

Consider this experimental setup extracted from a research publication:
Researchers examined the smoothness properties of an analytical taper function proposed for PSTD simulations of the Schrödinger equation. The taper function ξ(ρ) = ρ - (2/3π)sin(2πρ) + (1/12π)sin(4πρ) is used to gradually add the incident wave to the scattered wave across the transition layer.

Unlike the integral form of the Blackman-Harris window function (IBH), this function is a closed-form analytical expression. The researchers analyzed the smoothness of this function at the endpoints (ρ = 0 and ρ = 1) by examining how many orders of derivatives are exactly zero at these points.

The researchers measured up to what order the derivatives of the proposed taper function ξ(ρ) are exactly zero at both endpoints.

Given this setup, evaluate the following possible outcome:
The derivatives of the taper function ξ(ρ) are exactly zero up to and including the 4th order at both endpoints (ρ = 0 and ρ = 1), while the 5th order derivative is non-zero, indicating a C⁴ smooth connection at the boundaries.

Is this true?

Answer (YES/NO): YES